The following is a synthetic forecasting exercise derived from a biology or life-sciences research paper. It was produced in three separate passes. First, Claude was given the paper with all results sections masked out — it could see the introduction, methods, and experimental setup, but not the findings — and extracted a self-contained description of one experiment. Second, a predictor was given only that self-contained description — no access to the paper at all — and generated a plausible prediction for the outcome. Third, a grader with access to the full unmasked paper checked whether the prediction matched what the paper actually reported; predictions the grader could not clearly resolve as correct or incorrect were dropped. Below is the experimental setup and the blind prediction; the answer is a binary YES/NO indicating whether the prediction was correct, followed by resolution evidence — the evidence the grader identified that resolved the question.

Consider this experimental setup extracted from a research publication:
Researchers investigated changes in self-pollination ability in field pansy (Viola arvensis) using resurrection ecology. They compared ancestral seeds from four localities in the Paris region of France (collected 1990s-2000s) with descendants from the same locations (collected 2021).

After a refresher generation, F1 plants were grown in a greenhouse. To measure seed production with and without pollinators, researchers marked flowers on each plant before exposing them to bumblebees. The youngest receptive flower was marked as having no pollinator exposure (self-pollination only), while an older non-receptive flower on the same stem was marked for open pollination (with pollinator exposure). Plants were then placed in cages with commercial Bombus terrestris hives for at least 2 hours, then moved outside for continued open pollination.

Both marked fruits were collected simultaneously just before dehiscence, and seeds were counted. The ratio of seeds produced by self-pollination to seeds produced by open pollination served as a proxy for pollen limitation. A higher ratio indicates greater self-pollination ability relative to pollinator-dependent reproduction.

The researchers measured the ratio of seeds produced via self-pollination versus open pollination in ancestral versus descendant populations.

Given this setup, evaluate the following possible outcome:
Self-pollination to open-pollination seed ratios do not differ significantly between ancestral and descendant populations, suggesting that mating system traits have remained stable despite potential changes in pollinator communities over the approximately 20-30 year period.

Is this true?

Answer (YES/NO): NO